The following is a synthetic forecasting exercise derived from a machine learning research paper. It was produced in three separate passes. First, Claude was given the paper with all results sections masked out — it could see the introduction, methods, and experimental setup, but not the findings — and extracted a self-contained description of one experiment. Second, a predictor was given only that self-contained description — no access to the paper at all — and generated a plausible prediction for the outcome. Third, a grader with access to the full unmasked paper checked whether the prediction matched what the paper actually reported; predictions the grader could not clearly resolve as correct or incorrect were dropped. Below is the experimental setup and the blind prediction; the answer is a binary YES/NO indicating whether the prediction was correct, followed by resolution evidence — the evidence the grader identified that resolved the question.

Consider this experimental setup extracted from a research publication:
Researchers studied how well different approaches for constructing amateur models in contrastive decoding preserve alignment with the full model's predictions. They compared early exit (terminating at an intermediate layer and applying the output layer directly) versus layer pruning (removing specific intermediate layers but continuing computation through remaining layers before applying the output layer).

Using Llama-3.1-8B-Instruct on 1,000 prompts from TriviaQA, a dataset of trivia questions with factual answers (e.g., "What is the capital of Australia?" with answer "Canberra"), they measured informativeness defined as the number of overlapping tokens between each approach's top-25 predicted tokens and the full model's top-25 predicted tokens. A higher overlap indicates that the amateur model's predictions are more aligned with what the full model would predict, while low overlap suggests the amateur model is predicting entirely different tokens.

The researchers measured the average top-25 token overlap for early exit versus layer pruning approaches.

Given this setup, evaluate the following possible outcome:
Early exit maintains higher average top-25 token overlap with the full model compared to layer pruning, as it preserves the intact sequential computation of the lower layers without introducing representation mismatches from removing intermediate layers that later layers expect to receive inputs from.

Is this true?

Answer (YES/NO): NO